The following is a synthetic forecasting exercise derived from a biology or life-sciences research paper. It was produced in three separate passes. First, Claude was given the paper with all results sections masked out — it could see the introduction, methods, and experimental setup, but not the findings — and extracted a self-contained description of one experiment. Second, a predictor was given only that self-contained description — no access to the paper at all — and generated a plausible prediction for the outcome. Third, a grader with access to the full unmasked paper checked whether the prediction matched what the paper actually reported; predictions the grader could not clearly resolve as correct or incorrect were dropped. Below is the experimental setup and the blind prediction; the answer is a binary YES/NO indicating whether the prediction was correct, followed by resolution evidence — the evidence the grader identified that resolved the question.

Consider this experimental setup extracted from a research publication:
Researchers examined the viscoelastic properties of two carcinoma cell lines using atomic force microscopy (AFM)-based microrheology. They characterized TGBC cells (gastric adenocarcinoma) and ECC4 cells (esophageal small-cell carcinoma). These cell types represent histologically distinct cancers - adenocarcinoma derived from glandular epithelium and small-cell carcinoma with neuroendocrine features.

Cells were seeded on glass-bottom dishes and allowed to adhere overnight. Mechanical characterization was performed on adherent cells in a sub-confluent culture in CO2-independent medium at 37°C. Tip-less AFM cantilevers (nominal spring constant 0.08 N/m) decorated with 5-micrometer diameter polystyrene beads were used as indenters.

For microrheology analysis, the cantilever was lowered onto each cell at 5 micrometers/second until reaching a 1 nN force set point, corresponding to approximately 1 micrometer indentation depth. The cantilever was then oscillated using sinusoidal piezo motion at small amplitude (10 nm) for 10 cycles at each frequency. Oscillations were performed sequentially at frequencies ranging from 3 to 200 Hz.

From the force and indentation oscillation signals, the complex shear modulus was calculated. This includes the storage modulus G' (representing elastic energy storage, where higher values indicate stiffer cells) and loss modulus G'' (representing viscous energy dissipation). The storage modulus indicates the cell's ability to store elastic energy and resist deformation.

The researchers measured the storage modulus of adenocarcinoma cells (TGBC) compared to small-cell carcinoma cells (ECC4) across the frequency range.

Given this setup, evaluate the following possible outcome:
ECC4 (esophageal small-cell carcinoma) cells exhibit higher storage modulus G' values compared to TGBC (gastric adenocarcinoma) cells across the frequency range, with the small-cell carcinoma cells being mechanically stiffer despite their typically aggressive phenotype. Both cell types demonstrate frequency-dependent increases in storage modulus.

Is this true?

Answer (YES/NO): NO